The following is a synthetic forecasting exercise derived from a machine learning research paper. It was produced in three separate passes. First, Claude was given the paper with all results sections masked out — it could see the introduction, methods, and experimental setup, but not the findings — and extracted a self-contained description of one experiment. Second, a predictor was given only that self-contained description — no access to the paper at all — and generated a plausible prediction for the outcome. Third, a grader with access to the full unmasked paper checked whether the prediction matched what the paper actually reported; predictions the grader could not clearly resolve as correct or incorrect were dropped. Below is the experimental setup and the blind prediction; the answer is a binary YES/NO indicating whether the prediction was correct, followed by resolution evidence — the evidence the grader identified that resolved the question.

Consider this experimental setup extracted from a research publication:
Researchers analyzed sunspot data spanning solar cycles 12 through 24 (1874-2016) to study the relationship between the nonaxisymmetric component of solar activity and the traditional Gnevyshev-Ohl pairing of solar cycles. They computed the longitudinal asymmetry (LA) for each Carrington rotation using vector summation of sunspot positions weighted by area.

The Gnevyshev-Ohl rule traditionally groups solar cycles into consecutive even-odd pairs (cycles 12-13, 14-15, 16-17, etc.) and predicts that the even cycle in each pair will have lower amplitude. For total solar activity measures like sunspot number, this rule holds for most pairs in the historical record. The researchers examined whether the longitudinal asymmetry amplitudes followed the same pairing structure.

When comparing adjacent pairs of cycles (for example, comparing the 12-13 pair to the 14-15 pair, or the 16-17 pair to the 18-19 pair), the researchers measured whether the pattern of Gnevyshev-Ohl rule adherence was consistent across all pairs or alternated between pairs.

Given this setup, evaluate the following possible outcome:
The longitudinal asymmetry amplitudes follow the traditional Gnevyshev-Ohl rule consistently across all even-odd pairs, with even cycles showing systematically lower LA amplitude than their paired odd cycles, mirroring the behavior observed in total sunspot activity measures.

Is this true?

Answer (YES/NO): NO